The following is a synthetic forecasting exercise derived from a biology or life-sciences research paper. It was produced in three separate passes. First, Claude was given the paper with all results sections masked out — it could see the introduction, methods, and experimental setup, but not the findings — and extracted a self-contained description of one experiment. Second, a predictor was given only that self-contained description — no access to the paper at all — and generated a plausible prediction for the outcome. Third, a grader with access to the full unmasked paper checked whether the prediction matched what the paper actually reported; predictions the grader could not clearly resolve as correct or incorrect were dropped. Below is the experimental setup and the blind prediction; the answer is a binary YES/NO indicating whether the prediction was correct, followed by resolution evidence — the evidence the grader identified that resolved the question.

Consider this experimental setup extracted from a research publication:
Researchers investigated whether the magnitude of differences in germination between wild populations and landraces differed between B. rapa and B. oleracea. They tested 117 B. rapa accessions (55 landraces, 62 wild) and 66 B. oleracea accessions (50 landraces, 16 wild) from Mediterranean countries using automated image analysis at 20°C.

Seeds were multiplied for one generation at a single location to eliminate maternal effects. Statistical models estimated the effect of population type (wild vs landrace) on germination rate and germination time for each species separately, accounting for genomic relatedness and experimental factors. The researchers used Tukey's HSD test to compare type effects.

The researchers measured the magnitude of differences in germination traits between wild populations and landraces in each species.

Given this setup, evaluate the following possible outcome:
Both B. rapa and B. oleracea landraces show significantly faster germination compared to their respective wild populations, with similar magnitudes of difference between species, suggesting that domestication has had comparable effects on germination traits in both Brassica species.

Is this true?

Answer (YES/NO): NO